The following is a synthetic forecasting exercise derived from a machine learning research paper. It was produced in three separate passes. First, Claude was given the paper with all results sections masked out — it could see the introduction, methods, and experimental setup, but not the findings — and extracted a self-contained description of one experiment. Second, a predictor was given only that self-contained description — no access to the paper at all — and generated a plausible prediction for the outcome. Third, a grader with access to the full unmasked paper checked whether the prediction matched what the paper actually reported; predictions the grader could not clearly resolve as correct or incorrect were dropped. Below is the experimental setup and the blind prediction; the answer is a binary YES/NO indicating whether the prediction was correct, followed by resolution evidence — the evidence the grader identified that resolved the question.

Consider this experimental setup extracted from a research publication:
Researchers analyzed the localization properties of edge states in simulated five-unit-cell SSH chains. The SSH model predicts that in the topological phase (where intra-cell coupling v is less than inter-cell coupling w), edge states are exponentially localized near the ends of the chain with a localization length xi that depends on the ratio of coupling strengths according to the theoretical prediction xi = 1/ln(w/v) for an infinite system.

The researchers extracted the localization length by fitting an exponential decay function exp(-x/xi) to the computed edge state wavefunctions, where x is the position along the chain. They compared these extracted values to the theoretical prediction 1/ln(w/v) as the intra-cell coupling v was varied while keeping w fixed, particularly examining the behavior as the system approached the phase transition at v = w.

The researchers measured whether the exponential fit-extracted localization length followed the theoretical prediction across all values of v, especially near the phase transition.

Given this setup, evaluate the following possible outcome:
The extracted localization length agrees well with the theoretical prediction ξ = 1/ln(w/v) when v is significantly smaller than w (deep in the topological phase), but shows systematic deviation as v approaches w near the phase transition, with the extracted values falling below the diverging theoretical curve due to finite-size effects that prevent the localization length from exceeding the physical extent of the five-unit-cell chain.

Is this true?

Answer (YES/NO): YES